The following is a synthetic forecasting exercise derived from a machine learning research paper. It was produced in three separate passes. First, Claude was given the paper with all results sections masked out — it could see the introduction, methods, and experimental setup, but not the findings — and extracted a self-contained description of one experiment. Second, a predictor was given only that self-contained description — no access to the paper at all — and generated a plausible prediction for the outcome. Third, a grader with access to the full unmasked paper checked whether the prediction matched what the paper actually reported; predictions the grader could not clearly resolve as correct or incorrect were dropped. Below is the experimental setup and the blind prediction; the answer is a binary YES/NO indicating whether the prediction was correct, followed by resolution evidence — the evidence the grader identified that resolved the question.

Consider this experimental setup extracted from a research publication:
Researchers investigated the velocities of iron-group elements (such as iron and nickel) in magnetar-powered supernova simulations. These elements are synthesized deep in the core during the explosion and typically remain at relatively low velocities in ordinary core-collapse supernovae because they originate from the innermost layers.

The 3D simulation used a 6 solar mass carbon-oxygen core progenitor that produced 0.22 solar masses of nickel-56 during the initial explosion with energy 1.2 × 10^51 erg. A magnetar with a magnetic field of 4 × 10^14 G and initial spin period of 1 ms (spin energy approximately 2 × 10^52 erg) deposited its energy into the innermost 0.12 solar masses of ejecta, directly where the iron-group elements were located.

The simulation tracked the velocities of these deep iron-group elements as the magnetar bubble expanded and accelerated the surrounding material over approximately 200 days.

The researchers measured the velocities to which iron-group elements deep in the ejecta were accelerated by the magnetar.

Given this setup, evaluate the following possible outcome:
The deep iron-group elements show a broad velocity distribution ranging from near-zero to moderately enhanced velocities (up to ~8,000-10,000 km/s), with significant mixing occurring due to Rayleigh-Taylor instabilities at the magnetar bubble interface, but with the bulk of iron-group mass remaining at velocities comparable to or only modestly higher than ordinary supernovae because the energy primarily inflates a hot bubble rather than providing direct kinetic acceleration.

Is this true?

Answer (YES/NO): NO